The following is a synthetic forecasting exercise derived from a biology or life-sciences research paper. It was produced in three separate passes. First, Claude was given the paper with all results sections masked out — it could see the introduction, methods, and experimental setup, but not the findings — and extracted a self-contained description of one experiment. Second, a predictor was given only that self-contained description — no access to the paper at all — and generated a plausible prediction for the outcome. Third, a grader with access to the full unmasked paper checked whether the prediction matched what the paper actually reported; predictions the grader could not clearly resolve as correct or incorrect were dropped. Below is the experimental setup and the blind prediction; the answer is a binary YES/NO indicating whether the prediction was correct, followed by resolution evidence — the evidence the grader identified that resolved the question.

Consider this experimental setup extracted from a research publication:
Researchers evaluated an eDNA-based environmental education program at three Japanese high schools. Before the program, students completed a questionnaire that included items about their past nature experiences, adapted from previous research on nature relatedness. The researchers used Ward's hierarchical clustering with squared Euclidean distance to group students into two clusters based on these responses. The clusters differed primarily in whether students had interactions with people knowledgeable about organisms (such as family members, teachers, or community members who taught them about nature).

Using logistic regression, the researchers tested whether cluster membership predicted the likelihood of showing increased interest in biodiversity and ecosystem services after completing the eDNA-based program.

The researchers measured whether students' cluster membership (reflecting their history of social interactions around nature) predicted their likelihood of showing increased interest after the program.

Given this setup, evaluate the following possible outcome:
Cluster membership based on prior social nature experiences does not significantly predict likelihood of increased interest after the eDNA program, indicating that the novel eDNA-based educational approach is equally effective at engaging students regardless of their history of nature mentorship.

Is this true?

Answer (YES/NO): NO